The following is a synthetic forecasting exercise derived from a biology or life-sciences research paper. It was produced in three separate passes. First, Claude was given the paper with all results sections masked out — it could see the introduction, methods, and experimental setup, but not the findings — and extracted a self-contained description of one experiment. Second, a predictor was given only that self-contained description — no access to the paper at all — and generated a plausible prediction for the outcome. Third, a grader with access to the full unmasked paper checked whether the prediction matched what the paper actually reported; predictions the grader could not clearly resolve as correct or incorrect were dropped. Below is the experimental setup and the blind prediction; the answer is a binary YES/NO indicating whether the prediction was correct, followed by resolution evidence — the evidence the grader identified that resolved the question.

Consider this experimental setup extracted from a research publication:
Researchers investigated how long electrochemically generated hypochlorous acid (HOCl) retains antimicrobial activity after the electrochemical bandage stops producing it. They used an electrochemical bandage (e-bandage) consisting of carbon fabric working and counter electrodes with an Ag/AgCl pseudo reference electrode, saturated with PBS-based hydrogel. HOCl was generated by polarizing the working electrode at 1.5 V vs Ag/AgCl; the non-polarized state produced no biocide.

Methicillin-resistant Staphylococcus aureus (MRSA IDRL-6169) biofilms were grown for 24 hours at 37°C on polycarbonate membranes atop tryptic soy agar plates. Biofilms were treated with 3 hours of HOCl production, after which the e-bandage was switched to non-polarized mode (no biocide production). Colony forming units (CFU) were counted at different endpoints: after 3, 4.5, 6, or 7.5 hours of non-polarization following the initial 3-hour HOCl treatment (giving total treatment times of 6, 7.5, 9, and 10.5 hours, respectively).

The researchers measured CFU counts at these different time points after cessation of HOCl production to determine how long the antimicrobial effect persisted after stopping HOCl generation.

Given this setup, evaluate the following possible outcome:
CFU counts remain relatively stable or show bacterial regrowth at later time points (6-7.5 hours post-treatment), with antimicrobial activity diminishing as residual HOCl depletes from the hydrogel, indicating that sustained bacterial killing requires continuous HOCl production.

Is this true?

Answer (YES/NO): NO